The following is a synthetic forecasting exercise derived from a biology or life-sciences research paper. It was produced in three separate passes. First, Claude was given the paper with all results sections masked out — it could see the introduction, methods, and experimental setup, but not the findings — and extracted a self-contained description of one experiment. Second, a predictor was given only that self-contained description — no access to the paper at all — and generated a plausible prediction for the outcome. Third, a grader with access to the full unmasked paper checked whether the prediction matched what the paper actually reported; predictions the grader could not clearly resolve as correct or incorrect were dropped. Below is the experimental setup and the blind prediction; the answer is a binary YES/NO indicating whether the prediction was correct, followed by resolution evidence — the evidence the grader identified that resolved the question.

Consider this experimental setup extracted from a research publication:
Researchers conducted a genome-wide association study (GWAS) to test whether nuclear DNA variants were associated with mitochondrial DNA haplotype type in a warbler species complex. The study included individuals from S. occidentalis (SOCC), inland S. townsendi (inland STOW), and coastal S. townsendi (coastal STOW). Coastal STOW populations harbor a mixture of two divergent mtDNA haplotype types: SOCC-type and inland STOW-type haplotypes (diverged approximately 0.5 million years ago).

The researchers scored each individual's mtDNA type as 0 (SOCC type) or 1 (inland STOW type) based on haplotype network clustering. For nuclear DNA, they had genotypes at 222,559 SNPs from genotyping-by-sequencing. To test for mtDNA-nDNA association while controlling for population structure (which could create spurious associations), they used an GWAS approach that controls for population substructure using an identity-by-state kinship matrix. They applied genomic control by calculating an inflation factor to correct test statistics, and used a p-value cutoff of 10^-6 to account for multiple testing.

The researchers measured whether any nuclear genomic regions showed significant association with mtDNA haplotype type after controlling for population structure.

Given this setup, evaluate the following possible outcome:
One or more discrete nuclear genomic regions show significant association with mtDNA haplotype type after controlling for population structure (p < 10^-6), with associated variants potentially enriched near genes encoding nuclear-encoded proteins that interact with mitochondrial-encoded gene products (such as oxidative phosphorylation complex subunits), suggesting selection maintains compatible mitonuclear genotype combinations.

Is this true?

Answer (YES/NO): YES